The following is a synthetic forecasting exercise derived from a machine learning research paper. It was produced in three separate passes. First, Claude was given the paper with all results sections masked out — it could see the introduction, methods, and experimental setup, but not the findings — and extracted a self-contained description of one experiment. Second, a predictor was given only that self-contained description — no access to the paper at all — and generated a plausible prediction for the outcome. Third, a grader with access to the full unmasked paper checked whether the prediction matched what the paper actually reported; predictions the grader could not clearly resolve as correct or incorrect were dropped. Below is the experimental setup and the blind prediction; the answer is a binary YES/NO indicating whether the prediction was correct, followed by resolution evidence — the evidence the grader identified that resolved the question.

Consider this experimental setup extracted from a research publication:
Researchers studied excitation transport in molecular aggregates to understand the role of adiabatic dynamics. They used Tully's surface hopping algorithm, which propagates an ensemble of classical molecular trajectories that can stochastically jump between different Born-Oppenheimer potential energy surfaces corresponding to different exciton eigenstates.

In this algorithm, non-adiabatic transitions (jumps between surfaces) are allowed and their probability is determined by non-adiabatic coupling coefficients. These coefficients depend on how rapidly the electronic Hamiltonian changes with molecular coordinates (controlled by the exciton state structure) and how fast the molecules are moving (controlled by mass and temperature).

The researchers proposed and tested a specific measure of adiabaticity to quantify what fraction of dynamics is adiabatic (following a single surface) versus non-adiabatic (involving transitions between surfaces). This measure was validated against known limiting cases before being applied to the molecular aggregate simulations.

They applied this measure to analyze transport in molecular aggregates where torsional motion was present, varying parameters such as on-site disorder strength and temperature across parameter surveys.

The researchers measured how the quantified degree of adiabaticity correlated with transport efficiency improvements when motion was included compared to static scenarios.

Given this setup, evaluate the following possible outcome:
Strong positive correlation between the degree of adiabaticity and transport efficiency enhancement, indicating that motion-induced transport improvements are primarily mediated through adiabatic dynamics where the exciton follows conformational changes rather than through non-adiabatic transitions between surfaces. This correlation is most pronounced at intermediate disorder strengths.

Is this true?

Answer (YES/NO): NO